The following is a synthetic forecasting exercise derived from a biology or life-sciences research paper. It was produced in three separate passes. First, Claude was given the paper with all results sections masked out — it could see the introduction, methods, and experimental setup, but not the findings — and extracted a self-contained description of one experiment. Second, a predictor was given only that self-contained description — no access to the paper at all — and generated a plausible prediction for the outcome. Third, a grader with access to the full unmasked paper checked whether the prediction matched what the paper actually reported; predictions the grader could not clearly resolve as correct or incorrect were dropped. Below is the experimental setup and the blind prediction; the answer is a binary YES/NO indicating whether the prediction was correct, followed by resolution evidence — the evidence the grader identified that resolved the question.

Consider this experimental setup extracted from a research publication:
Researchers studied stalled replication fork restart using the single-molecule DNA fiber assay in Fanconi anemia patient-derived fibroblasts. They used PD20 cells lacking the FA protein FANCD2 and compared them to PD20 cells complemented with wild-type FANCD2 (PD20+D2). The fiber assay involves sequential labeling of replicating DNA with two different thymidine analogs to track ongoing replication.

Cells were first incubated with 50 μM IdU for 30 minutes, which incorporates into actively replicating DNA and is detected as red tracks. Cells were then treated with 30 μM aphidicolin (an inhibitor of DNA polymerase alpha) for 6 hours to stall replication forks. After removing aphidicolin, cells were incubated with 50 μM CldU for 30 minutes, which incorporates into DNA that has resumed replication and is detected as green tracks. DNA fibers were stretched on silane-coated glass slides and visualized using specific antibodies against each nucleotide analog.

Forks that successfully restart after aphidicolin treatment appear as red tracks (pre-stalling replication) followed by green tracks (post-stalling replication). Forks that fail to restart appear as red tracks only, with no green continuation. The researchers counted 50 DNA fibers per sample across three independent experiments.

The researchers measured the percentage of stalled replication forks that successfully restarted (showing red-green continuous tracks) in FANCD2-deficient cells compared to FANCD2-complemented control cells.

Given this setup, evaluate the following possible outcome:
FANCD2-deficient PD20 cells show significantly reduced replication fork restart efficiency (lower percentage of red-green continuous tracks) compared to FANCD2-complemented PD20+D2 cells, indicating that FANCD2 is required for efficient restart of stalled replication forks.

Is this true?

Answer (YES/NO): YES